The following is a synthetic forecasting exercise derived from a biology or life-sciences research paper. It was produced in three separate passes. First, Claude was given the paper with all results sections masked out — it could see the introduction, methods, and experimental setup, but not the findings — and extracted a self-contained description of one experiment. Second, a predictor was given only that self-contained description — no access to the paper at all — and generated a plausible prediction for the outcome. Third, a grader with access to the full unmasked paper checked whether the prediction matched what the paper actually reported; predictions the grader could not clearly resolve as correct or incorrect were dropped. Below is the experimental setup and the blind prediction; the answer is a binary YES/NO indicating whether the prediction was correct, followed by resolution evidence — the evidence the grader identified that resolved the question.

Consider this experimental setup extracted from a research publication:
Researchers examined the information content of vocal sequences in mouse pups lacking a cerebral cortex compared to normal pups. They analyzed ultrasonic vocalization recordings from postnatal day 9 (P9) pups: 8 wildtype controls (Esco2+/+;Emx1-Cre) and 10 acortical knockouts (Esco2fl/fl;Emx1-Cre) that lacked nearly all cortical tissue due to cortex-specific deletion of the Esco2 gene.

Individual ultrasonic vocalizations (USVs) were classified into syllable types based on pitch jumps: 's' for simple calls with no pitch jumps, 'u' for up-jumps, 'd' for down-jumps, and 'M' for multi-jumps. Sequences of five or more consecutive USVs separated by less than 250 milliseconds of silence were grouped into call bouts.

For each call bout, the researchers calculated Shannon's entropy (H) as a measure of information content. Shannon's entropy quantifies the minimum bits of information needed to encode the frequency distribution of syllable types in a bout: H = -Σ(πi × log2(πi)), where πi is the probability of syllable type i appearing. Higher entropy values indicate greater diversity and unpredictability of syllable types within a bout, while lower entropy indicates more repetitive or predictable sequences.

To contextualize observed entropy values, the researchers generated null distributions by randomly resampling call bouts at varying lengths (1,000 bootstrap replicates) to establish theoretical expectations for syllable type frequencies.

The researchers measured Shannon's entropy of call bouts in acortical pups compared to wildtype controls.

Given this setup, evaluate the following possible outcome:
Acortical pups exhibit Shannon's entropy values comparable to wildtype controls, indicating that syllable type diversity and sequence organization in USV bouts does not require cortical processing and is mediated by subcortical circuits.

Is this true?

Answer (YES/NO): NO